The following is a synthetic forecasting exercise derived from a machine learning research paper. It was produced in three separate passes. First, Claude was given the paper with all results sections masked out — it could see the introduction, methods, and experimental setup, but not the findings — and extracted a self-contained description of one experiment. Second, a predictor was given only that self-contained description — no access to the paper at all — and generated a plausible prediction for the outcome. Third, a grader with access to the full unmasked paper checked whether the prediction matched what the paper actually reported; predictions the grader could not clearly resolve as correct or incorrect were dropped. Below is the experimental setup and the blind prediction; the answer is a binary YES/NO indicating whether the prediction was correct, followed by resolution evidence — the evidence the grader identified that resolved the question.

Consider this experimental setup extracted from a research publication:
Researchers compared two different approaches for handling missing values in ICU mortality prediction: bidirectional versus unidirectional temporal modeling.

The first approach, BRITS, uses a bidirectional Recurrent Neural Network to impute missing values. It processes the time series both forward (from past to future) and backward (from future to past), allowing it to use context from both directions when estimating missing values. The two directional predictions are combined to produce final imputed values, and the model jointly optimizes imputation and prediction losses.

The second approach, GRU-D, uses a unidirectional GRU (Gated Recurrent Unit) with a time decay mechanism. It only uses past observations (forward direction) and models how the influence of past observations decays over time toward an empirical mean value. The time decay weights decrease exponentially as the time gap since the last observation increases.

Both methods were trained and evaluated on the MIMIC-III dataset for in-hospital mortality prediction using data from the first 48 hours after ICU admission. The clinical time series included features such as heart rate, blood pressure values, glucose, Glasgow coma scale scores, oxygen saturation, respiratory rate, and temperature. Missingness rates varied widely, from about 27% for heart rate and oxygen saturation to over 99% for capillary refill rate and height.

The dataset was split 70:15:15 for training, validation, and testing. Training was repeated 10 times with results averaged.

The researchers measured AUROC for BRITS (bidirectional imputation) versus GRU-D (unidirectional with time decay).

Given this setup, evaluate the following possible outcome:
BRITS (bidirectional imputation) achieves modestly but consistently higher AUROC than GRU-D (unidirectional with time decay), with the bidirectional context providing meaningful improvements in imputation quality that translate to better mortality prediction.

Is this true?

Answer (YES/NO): YES